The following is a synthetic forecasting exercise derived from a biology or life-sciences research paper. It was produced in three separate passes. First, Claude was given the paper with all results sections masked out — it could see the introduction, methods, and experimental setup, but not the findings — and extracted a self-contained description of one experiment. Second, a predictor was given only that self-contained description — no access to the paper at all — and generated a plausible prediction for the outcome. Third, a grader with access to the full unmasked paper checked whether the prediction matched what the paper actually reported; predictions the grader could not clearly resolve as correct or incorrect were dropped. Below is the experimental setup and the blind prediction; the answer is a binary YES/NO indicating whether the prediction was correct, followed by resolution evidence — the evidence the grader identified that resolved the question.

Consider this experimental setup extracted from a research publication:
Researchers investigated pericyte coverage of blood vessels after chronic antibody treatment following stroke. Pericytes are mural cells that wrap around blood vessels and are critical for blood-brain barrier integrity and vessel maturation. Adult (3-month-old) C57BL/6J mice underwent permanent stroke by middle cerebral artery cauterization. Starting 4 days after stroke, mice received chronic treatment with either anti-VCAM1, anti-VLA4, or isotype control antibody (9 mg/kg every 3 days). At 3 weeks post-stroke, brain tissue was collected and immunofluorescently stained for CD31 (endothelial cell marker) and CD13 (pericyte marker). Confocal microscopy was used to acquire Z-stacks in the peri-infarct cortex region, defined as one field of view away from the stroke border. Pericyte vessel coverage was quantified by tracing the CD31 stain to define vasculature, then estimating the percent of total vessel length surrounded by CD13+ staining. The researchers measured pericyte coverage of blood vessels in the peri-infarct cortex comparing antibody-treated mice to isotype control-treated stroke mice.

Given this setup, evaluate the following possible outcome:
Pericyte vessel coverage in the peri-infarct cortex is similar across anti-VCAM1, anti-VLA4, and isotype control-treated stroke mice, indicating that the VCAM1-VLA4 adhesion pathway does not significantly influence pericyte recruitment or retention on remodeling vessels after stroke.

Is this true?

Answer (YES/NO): NO